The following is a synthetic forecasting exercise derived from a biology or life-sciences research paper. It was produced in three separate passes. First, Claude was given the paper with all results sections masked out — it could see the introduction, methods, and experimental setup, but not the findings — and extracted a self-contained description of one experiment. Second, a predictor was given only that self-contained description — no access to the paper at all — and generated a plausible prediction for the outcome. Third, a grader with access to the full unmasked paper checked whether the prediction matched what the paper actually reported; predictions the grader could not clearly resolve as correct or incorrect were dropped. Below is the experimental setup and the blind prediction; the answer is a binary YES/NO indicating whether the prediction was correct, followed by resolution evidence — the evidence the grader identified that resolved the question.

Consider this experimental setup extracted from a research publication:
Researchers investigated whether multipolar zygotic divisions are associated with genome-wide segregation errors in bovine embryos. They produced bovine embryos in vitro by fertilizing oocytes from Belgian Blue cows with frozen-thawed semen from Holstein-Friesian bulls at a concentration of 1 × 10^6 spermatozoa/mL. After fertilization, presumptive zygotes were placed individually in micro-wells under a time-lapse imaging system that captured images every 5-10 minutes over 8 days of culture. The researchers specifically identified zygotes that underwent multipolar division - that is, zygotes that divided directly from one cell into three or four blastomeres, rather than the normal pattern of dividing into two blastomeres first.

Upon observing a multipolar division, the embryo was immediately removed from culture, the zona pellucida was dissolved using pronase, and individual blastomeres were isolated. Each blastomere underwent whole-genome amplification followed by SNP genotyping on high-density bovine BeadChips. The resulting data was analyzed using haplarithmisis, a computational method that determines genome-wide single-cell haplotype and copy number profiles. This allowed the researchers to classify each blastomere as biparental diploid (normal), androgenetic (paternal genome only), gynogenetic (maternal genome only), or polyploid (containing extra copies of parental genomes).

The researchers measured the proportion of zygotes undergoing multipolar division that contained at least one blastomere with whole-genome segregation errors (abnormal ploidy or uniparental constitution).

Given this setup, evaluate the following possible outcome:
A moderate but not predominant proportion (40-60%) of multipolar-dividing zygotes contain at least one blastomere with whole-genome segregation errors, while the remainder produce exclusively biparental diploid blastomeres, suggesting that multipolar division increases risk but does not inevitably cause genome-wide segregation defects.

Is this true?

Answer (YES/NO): NO